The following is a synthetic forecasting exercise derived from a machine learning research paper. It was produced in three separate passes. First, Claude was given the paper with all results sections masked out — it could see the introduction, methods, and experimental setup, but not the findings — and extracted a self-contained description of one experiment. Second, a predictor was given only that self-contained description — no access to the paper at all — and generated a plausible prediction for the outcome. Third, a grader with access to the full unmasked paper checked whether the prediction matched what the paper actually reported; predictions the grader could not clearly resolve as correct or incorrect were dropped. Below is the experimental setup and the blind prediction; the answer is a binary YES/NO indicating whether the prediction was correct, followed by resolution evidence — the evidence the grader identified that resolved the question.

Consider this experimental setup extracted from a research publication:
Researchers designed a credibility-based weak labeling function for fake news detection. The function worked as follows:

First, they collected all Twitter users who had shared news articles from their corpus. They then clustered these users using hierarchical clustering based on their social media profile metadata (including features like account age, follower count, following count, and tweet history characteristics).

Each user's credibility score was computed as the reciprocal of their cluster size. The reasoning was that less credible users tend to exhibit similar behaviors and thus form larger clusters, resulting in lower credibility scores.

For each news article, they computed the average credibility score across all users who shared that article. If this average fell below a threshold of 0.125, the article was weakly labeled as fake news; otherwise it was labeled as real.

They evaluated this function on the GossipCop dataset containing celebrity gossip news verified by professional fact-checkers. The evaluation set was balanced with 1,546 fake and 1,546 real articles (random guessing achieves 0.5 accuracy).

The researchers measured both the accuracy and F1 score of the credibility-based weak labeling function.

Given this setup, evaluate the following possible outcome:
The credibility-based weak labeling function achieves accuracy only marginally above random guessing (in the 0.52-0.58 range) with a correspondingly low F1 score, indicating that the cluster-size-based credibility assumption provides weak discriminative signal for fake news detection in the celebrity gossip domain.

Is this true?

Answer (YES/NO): NO